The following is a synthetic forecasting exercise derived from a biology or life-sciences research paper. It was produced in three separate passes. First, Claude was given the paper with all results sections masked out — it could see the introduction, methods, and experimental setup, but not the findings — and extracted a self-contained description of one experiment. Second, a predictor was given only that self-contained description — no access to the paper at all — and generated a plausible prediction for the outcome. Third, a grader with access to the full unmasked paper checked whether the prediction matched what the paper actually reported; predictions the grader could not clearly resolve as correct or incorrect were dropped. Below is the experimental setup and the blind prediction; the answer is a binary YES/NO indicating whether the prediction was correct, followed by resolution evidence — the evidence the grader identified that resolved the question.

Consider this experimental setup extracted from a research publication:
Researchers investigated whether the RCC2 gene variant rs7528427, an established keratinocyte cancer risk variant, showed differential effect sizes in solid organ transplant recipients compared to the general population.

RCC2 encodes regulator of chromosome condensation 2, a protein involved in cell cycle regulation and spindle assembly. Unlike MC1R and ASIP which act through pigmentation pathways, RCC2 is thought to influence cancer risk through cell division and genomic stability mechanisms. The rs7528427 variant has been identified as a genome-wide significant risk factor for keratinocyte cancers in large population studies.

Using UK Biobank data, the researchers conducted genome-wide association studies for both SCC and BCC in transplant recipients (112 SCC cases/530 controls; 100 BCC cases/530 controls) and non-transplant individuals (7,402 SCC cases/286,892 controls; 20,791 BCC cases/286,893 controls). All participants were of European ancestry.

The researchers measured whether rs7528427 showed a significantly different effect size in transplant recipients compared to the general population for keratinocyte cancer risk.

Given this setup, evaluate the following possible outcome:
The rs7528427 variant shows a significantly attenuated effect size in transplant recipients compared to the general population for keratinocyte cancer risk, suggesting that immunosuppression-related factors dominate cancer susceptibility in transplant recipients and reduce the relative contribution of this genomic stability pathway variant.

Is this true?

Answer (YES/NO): NO